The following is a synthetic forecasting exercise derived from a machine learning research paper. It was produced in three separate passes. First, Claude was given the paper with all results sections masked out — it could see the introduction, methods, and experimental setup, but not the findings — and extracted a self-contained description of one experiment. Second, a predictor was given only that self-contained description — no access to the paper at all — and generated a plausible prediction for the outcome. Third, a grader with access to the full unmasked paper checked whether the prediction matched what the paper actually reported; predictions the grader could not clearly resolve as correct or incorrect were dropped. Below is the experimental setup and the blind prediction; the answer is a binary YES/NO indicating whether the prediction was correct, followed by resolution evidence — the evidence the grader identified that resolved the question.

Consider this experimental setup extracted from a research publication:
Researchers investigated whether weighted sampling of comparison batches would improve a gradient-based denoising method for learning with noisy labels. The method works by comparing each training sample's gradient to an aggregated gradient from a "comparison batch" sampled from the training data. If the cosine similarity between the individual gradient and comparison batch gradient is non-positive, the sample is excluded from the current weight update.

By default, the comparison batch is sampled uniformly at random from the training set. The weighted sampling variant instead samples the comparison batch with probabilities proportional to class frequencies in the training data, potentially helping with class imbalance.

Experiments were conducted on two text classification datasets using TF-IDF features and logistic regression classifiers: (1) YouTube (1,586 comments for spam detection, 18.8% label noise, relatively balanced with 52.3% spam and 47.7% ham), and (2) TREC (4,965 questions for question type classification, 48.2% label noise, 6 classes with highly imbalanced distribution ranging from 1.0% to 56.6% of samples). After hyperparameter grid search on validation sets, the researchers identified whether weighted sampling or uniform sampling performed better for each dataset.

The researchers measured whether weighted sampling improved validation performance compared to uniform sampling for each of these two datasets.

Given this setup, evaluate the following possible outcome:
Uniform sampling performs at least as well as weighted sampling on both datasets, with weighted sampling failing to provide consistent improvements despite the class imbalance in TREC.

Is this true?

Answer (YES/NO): NO